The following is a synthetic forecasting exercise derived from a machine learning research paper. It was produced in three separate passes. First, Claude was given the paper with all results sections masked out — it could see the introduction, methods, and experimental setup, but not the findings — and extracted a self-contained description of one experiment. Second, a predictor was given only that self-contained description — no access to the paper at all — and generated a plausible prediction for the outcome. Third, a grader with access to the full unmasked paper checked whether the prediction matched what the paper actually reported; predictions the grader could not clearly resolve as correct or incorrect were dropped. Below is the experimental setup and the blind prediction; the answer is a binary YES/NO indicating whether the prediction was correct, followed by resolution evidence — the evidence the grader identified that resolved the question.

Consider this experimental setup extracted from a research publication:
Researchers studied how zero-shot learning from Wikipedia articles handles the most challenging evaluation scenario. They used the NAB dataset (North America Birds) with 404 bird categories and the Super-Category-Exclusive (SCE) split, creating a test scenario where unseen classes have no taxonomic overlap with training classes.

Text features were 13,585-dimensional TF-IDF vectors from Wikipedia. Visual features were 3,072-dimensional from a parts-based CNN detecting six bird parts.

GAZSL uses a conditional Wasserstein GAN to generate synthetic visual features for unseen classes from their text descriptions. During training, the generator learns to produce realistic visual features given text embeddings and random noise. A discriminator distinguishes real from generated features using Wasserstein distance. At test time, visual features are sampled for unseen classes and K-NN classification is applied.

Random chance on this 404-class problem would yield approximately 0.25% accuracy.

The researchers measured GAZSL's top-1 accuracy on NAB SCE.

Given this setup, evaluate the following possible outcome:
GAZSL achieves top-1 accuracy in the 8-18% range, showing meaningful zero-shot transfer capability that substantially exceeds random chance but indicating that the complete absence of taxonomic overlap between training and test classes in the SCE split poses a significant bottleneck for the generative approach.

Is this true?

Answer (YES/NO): YES